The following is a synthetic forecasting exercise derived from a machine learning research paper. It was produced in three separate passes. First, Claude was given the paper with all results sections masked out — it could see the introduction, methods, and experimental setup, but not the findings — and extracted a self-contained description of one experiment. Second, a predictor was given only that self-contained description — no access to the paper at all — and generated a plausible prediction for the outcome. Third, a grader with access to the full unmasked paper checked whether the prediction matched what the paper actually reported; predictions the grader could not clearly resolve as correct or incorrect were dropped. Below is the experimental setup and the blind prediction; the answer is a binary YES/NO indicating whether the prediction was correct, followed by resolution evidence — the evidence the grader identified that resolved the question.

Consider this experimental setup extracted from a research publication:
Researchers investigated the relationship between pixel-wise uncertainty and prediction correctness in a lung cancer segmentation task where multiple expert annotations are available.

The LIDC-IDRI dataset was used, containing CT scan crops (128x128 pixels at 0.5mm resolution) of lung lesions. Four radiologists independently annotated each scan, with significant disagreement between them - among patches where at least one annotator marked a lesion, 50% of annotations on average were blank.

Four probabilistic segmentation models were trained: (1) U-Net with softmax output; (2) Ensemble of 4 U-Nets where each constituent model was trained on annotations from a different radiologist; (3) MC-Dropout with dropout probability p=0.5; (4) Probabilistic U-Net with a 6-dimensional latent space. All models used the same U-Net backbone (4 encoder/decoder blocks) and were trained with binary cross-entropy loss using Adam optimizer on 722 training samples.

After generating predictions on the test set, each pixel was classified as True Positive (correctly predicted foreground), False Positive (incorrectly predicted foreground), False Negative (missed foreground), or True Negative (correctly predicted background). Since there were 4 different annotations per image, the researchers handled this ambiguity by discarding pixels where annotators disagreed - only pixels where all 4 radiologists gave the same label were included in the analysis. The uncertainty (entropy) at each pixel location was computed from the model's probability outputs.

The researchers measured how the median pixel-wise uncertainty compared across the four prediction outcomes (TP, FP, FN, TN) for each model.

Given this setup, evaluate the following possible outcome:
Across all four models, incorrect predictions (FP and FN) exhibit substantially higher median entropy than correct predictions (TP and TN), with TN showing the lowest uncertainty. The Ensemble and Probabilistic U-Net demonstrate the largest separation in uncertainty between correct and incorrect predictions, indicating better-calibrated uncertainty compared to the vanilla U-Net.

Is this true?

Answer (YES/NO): NO